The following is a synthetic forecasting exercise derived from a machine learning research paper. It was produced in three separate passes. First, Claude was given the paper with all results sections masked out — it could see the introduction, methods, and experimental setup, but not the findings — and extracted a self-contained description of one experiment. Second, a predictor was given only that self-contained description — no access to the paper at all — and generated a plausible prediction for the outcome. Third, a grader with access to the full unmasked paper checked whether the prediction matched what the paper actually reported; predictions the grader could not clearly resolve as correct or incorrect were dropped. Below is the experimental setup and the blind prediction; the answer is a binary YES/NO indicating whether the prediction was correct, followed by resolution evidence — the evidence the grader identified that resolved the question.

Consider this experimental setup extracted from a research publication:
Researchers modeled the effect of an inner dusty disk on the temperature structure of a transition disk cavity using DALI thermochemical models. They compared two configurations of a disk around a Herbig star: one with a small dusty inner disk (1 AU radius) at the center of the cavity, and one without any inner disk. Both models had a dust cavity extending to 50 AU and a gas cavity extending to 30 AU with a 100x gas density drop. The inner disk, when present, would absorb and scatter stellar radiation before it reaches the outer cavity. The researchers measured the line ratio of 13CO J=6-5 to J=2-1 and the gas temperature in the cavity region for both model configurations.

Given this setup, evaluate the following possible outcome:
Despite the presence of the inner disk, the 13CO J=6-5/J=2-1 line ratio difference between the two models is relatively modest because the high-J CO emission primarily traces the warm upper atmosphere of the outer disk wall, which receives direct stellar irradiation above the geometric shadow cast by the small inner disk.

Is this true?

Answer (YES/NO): NO